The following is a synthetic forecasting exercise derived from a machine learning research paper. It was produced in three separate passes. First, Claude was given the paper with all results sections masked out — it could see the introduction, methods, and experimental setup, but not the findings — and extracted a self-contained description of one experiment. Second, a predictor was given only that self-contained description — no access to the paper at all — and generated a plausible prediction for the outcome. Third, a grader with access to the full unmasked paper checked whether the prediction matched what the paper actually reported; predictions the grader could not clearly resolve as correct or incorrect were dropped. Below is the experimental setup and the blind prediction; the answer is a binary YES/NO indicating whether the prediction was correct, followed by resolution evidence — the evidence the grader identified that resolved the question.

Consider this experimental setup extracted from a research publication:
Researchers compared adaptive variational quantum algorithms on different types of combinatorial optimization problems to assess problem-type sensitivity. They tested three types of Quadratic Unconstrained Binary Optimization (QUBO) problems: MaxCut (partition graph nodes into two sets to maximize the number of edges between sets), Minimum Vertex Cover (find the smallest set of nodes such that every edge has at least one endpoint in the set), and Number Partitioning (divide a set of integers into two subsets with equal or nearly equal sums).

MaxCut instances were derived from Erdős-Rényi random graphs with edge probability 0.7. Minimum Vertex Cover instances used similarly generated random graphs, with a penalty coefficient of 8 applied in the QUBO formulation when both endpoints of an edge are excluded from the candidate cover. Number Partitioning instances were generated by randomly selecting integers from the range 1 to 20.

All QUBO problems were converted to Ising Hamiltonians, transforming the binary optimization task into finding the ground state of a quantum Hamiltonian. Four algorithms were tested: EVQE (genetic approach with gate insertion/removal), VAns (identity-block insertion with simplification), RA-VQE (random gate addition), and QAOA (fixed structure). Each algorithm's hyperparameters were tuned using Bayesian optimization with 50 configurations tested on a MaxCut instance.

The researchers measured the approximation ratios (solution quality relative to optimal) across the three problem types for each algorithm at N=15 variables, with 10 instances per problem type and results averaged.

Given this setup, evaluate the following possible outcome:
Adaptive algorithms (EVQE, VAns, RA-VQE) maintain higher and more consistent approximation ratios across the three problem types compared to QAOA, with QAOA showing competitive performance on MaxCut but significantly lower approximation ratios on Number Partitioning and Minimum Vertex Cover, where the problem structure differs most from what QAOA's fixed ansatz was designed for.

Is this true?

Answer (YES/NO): NO